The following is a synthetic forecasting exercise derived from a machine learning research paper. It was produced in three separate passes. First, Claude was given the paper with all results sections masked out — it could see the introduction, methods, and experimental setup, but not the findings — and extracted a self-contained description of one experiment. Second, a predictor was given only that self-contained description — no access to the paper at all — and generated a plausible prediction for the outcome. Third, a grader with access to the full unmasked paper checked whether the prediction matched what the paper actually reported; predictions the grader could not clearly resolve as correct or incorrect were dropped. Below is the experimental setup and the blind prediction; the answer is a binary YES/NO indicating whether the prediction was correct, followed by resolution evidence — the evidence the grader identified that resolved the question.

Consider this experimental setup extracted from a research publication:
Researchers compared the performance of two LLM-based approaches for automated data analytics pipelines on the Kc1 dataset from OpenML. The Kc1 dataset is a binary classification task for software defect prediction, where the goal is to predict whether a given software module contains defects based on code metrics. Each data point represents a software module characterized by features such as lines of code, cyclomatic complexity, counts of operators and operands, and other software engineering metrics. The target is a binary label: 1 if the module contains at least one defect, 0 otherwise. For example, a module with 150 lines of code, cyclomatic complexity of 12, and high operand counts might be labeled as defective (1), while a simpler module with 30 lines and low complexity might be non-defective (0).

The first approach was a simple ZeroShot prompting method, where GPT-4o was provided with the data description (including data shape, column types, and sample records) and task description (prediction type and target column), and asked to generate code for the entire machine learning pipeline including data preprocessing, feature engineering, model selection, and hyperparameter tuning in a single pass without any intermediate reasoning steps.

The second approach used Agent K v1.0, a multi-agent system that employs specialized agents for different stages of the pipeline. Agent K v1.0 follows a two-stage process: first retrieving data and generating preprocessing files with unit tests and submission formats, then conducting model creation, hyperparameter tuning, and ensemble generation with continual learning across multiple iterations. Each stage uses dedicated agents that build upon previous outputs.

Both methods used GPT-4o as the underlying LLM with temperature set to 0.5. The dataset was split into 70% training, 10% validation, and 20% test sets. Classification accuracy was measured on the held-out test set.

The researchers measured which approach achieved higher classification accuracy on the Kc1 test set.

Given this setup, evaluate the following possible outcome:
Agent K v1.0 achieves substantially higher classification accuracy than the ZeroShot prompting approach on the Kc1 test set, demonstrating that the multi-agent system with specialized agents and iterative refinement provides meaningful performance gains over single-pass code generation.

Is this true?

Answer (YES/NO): NO